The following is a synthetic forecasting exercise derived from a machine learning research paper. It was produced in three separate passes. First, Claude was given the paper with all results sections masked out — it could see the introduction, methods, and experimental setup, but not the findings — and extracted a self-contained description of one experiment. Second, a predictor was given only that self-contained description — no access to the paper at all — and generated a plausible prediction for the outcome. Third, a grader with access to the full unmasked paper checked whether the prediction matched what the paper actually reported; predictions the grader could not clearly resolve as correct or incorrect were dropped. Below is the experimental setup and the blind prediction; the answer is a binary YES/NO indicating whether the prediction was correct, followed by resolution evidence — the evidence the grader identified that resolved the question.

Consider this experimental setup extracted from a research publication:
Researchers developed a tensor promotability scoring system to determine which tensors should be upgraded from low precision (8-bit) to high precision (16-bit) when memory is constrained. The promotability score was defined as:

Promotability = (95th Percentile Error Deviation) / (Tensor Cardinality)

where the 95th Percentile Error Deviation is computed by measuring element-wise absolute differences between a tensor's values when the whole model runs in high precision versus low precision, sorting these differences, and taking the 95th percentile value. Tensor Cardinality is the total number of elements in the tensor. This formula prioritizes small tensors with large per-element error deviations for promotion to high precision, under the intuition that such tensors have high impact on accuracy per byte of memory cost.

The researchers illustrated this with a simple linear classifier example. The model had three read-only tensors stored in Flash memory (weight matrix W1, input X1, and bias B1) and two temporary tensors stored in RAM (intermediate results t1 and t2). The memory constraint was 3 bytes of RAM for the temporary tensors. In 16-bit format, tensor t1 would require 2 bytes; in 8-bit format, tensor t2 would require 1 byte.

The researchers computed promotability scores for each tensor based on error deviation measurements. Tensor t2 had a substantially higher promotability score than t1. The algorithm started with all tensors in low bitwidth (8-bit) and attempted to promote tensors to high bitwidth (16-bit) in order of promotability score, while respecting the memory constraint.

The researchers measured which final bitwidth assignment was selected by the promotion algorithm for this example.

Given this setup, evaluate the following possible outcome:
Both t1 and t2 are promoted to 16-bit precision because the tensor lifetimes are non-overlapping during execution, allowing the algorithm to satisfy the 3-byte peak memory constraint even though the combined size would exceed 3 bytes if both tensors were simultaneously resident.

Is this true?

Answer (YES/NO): NO